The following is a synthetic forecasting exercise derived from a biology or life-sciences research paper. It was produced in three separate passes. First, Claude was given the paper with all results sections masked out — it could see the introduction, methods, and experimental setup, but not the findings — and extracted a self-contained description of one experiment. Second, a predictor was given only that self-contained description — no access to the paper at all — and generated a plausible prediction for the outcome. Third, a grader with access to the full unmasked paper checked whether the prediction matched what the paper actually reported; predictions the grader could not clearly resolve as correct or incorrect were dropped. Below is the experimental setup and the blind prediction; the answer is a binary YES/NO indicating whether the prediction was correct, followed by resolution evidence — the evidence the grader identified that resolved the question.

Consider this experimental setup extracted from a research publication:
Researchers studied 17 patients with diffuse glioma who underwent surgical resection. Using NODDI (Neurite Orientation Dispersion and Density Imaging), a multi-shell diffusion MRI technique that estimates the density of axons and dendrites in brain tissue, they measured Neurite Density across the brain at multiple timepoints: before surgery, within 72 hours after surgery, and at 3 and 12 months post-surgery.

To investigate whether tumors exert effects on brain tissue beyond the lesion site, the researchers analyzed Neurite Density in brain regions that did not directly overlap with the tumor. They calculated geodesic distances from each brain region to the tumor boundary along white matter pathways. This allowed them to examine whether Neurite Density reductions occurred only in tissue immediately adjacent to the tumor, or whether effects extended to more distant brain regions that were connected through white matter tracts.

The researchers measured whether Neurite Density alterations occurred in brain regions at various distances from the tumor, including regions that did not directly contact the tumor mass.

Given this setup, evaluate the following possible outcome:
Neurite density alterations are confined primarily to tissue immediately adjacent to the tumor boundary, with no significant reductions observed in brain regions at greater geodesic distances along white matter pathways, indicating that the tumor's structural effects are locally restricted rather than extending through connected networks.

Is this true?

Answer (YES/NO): NO